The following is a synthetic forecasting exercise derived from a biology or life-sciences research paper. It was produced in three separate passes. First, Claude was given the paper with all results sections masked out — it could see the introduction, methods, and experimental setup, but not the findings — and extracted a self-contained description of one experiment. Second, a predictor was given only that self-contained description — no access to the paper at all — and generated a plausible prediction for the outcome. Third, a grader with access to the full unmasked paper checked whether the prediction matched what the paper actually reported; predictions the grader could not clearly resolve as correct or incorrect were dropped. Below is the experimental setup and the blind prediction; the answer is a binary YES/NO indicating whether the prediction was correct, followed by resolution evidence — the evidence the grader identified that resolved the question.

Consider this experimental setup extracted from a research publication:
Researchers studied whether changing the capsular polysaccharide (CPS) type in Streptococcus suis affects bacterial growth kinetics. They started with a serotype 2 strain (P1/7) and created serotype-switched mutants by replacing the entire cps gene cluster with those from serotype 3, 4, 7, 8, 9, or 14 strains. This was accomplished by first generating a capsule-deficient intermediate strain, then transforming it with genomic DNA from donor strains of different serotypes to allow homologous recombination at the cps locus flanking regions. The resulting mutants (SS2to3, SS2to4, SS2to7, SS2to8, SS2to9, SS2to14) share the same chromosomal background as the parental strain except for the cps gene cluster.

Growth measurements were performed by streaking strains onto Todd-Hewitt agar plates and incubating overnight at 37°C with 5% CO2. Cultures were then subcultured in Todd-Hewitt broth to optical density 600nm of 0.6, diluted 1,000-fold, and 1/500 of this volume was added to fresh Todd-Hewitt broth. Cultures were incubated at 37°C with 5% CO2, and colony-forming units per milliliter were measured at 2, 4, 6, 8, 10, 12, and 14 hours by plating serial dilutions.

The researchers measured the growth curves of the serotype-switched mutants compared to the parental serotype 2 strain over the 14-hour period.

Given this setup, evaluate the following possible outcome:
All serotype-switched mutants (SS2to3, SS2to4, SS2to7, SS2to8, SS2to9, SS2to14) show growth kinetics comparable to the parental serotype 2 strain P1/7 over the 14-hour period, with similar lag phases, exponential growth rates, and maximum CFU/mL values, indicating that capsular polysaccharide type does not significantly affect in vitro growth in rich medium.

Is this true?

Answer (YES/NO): YES